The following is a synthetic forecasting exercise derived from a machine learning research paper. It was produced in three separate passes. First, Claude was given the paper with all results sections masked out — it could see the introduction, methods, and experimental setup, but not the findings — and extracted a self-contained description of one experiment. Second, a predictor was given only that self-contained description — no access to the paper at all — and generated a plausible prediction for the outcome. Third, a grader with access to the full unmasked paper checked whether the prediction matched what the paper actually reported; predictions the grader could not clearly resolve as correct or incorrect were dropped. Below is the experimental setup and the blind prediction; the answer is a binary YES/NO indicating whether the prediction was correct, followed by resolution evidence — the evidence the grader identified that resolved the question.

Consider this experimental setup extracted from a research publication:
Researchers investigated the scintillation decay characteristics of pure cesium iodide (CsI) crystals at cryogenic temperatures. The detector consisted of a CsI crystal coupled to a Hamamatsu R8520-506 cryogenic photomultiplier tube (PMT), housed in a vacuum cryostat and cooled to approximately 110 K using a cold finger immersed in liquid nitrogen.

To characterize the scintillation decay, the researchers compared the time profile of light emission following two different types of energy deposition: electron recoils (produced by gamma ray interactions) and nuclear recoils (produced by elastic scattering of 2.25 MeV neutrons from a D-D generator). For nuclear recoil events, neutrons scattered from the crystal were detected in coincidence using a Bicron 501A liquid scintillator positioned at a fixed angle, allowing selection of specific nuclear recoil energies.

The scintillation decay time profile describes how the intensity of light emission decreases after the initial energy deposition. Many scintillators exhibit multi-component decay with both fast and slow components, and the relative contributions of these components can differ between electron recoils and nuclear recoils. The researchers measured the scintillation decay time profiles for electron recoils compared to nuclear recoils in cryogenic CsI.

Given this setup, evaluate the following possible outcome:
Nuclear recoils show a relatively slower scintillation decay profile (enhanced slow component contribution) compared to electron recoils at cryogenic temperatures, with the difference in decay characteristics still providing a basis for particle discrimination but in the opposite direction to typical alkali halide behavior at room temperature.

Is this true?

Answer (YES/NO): NO